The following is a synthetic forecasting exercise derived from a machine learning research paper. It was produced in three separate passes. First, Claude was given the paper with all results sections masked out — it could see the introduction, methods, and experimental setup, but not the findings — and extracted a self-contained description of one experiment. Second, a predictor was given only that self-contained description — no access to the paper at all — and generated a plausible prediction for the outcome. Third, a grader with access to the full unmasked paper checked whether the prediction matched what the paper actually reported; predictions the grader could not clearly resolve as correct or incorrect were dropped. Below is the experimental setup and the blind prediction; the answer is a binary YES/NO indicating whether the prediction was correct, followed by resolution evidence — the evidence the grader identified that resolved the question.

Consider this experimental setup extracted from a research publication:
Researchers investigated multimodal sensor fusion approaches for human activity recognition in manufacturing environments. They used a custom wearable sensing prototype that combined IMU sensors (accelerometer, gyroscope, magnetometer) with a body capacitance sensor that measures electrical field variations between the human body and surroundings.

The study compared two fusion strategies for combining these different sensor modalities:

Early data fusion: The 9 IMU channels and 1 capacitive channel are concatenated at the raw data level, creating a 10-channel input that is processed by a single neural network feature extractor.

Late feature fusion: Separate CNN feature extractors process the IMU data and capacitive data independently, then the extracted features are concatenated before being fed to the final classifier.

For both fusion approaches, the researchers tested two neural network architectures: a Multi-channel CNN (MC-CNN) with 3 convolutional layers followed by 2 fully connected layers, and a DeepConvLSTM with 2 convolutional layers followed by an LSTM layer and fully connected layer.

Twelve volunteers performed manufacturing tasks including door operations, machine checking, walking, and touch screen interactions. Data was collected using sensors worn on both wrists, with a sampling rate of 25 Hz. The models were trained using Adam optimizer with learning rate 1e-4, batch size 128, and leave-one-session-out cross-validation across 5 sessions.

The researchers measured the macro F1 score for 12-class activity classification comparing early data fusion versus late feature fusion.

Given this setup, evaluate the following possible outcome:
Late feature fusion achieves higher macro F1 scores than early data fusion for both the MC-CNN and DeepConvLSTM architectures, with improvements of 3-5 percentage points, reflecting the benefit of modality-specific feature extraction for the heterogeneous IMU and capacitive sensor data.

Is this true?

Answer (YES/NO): NO